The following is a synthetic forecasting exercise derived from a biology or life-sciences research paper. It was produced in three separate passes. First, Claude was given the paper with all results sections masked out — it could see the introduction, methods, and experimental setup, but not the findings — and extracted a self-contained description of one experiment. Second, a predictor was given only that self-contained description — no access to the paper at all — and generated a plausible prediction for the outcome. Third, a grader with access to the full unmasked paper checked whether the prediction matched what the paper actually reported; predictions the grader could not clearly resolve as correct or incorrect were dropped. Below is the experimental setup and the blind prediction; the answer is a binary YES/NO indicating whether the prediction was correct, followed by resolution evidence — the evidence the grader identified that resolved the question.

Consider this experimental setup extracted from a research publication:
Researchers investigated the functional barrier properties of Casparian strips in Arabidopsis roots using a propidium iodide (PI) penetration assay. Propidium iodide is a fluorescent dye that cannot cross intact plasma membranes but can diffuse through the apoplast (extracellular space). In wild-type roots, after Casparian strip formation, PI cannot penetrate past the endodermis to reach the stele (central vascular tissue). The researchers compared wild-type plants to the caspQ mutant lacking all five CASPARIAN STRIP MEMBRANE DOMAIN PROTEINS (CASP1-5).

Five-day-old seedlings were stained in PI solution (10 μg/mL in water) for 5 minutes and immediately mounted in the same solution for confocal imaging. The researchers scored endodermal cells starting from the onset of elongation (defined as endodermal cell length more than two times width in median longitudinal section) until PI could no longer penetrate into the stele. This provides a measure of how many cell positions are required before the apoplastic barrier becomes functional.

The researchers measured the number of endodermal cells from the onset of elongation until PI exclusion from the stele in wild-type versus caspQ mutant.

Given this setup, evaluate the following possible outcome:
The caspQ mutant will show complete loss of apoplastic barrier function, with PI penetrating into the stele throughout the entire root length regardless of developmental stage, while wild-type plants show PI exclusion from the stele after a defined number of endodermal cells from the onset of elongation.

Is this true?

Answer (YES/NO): NO